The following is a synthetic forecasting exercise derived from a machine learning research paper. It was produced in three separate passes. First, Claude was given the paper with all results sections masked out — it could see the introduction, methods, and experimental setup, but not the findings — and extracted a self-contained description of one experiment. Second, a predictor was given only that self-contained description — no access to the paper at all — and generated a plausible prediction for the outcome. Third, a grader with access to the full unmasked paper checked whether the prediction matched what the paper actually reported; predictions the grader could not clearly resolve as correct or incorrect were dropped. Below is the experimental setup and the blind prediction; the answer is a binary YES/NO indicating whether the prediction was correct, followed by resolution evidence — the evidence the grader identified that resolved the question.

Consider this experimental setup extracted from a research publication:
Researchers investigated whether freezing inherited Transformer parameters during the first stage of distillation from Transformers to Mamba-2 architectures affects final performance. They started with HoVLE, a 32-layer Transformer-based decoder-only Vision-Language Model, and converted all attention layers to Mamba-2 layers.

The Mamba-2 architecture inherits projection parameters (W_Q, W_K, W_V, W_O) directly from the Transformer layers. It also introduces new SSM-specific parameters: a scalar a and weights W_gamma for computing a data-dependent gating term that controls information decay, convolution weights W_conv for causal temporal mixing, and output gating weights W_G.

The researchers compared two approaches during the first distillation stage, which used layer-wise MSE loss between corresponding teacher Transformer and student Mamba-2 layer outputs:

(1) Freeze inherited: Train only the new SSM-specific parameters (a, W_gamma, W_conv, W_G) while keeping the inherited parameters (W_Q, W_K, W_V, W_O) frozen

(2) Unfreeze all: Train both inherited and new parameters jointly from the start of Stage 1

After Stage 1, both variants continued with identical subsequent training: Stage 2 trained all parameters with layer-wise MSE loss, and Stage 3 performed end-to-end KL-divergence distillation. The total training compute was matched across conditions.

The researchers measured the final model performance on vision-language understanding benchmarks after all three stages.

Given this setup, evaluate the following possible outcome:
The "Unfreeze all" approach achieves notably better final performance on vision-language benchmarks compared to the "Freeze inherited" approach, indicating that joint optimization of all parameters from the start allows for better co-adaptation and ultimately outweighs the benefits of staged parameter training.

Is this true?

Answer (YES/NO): NO